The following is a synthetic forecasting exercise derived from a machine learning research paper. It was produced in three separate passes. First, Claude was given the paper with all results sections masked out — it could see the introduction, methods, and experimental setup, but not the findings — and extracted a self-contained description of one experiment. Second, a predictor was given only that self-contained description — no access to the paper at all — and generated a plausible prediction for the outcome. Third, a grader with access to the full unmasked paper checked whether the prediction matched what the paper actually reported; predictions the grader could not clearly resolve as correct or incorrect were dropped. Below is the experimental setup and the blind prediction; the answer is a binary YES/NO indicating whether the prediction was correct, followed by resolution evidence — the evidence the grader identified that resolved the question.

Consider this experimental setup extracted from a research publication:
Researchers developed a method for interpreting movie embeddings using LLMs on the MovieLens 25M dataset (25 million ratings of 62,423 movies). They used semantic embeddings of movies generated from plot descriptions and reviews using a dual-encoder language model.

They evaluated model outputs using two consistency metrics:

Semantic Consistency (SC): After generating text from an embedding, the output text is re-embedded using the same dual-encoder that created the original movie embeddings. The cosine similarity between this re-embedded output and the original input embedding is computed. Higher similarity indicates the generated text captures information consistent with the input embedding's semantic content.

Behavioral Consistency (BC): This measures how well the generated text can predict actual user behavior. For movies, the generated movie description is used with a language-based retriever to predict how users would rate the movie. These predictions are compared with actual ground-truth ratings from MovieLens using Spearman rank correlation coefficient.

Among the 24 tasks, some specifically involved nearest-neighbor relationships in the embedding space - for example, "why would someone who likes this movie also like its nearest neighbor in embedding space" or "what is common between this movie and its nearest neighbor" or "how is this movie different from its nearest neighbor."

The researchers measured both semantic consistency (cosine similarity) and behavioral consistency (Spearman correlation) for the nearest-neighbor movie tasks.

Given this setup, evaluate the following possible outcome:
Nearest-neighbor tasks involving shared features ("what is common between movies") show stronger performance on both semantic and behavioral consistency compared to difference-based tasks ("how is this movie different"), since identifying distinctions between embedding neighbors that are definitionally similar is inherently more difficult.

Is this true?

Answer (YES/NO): NO